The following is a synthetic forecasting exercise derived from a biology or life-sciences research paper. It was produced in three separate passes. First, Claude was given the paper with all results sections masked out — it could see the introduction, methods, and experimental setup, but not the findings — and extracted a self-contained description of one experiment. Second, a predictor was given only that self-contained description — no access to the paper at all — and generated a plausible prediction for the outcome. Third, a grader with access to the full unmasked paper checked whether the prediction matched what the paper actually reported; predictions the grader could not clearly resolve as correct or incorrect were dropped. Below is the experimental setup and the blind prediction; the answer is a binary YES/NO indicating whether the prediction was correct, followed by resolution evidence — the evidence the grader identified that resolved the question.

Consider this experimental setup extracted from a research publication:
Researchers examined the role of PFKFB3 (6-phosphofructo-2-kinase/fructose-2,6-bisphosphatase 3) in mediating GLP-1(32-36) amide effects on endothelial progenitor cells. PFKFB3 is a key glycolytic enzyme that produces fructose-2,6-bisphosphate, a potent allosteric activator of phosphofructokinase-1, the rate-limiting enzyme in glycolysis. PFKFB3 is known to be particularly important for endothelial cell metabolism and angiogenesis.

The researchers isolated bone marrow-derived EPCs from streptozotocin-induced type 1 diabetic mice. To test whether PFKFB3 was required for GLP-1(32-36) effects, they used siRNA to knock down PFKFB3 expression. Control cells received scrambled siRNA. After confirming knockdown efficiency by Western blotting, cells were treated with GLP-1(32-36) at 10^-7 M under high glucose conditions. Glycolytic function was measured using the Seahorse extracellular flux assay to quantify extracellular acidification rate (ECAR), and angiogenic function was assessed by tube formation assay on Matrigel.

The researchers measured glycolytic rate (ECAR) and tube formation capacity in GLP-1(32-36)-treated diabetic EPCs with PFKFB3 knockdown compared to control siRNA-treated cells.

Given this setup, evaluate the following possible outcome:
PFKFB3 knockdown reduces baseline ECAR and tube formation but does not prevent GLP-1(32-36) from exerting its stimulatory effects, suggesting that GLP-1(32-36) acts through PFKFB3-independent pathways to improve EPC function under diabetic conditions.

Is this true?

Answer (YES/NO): NO